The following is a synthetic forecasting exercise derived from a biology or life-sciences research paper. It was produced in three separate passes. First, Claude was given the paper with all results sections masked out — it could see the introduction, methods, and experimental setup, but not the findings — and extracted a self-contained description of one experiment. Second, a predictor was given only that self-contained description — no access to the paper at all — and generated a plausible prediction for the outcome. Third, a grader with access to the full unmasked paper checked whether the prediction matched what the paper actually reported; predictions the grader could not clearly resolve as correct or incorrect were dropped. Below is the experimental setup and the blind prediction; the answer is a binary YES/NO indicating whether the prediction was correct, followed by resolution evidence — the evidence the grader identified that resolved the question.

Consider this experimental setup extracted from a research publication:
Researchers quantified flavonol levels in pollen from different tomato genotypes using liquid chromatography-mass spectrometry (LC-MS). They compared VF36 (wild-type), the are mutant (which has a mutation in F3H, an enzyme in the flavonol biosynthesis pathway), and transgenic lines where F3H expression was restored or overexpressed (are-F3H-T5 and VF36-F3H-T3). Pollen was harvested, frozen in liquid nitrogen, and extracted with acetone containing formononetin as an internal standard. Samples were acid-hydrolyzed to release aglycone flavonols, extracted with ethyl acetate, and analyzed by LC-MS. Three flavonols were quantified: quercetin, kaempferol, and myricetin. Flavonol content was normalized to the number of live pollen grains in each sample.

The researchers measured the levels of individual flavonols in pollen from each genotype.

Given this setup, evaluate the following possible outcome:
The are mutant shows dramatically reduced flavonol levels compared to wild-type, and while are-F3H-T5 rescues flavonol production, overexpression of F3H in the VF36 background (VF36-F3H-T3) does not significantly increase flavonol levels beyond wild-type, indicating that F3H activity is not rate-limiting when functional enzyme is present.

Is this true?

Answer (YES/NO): YES